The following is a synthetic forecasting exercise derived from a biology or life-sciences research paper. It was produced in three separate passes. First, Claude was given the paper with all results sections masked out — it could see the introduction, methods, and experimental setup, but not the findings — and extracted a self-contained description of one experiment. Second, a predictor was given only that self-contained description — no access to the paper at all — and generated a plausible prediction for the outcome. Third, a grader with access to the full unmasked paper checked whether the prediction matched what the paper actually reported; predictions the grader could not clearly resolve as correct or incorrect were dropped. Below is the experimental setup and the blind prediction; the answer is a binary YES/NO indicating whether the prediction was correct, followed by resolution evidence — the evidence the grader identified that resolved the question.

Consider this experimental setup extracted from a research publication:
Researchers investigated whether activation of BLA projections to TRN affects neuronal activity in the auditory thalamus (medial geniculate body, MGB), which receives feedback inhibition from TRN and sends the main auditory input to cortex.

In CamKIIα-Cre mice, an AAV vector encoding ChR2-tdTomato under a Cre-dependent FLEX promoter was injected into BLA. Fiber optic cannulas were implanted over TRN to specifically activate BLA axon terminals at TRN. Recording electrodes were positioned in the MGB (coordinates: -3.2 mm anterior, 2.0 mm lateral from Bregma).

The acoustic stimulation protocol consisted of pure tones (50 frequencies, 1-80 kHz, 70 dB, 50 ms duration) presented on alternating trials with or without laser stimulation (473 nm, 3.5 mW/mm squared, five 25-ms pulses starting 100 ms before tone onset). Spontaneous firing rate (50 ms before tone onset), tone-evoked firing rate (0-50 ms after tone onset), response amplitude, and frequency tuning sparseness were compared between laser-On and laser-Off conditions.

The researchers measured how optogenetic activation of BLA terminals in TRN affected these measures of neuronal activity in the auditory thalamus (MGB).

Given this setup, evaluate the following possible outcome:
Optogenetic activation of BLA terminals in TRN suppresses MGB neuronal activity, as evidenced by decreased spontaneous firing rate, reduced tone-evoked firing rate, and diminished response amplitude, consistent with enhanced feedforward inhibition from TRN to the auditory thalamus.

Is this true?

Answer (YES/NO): NO